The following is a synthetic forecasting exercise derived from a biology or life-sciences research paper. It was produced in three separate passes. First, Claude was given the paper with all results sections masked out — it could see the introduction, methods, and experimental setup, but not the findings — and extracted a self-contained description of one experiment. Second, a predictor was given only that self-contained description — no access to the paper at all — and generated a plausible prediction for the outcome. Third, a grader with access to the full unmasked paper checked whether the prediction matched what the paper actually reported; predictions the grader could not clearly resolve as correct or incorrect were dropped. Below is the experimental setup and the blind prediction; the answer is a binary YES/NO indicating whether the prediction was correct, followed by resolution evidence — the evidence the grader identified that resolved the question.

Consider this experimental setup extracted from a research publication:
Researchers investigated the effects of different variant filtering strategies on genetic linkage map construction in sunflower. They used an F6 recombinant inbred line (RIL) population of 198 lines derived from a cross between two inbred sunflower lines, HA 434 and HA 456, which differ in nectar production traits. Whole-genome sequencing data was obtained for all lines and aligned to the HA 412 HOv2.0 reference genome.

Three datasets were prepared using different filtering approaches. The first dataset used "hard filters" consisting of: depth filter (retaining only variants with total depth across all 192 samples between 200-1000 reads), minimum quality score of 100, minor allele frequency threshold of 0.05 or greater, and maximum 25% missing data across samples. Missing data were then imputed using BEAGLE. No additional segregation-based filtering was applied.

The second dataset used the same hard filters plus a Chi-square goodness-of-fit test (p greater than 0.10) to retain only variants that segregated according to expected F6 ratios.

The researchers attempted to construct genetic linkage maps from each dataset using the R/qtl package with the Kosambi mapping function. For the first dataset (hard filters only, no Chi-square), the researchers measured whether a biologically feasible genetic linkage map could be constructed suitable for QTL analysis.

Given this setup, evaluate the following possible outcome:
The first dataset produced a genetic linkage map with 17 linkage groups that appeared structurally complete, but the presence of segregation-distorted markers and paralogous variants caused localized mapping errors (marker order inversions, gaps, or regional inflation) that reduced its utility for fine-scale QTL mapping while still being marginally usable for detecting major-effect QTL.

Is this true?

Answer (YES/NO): NO